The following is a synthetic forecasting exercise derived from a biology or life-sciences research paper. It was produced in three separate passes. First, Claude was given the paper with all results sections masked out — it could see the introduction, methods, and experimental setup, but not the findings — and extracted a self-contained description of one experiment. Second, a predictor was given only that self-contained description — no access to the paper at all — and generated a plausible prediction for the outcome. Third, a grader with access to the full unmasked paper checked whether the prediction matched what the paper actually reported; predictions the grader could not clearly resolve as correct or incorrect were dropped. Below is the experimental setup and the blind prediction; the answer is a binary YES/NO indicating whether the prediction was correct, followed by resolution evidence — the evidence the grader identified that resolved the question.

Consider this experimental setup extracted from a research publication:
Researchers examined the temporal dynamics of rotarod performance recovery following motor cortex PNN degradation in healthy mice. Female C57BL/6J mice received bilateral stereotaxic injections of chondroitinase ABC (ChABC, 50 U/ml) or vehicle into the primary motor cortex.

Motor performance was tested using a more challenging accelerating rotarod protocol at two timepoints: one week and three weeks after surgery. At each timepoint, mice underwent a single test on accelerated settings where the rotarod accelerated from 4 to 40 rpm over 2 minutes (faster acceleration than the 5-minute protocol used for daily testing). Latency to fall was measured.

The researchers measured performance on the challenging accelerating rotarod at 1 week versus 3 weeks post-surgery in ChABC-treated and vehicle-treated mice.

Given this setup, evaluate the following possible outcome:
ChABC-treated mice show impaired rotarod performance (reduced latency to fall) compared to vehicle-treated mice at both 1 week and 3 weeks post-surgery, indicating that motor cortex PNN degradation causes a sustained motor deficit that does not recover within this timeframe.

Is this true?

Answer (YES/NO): NO